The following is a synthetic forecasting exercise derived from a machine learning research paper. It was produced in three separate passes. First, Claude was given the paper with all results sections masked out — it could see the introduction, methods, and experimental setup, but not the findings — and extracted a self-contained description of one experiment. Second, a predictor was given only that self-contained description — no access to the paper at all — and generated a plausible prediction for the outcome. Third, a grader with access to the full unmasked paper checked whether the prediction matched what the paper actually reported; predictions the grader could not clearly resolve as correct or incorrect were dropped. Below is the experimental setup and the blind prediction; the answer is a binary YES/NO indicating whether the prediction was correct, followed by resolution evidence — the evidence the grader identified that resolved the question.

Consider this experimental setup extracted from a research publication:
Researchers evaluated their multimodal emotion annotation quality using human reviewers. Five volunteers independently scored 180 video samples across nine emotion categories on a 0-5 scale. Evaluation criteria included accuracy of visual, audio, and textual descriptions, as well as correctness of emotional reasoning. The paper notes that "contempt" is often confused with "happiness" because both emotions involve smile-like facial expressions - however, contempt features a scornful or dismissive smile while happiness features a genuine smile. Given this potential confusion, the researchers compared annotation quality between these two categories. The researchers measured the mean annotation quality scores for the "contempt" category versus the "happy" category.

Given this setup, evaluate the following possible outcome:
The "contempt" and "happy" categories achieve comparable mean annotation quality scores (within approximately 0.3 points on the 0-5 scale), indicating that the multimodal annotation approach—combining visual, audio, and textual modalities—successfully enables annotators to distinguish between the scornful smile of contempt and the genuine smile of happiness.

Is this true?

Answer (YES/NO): YES